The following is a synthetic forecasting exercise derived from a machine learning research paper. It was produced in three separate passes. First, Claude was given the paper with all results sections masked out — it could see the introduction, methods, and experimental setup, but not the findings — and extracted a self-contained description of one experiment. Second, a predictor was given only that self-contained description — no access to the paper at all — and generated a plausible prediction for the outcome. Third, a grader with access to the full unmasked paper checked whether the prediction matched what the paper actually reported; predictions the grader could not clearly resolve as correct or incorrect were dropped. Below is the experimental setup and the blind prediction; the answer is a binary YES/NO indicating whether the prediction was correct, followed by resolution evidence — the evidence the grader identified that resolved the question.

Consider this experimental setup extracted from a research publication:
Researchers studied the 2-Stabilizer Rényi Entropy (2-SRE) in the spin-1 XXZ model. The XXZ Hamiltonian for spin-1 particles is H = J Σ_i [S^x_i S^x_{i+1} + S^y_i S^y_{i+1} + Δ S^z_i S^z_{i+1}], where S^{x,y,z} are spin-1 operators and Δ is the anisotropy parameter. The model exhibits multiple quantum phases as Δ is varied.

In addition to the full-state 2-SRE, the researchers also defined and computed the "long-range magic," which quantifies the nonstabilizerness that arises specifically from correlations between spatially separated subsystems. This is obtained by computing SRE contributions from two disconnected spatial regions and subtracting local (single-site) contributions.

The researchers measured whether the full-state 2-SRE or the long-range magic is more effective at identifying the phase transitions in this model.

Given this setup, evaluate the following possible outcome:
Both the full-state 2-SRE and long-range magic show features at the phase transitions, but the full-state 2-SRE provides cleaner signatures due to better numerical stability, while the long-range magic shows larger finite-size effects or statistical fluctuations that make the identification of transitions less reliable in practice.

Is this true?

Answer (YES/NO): NO